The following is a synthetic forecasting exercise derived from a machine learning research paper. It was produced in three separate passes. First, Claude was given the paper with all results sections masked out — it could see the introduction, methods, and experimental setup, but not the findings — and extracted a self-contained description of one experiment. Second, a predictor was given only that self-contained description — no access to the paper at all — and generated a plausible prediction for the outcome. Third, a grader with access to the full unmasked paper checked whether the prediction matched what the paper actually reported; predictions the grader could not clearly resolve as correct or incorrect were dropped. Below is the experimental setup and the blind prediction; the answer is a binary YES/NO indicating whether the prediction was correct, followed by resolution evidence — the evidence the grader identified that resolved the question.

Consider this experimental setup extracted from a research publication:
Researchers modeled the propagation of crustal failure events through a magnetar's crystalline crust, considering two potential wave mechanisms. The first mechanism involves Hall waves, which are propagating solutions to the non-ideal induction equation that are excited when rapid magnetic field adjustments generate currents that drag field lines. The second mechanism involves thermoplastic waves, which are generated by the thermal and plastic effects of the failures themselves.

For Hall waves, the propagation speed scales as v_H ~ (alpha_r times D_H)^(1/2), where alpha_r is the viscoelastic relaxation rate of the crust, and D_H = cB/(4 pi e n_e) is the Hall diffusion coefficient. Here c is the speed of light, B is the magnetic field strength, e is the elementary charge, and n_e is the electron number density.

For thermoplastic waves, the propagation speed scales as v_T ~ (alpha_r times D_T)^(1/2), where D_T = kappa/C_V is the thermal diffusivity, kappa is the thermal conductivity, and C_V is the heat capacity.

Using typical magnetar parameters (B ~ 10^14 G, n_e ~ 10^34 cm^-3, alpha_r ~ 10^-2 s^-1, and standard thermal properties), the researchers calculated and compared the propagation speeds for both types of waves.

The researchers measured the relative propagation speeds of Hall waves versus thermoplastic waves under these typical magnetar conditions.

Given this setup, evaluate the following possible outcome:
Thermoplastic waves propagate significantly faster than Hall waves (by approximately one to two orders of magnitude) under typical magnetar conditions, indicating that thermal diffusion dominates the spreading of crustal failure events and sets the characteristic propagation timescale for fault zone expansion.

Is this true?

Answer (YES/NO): NO